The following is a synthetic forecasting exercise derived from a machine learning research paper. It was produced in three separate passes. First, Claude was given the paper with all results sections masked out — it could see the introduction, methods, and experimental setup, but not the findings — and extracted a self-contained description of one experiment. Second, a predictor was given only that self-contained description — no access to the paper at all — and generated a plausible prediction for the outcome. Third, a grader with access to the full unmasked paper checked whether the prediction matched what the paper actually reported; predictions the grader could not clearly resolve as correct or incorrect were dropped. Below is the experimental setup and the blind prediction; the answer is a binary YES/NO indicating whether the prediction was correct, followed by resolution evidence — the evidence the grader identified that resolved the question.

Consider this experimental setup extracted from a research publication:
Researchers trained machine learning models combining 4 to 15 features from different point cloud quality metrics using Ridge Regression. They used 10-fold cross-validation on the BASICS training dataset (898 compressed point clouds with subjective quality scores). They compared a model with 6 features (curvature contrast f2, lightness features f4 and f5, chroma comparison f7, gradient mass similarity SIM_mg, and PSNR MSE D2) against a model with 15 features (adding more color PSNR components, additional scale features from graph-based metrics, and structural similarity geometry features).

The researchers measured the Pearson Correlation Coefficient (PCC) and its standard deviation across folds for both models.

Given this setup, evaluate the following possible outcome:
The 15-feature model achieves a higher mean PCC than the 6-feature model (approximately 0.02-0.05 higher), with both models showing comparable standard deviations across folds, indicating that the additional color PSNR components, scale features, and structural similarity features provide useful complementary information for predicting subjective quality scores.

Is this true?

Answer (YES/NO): NO